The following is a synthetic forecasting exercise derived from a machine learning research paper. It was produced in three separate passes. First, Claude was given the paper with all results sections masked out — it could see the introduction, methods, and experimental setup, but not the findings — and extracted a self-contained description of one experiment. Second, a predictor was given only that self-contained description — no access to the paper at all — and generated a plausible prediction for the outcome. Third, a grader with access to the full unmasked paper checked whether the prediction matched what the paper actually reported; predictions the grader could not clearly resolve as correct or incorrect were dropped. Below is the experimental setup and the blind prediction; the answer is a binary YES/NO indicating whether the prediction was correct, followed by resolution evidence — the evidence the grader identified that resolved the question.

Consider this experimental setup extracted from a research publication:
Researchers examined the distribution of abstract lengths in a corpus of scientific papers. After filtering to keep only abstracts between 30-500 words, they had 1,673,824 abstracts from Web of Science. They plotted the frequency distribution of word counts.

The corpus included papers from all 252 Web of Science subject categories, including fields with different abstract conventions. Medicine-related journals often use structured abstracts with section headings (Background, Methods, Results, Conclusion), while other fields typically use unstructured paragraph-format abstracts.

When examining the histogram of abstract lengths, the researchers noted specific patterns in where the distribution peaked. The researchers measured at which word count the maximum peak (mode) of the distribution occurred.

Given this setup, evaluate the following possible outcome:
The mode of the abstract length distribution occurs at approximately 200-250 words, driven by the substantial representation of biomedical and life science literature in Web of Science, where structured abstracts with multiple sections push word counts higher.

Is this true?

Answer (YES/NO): NO